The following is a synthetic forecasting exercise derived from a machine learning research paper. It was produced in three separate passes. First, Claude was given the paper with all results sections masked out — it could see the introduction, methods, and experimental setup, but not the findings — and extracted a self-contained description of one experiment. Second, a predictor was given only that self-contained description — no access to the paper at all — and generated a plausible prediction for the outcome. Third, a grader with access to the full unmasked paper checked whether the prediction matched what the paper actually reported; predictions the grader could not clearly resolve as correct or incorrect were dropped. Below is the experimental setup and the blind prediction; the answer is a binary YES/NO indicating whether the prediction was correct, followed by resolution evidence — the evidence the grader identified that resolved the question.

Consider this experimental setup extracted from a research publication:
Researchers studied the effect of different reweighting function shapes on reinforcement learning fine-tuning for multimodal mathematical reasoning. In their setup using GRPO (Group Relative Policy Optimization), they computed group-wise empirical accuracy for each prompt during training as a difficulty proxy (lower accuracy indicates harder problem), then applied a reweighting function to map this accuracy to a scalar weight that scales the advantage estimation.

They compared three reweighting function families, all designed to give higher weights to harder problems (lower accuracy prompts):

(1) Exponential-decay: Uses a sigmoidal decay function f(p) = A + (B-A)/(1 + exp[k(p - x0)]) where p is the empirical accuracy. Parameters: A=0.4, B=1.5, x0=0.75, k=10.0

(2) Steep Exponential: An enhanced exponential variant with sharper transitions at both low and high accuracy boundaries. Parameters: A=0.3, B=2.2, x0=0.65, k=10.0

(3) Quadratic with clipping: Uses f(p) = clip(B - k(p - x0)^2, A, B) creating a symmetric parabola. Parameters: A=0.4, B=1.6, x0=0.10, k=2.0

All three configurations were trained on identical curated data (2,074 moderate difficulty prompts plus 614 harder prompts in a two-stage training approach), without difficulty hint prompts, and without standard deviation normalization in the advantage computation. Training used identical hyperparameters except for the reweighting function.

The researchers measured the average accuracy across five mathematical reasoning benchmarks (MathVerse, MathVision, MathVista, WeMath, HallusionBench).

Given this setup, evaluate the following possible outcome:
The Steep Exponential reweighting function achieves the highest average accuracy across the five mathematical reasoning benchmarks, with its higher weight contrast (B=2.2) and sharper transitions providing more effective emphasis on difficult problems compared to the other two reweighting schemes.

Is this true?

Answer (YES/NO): NO